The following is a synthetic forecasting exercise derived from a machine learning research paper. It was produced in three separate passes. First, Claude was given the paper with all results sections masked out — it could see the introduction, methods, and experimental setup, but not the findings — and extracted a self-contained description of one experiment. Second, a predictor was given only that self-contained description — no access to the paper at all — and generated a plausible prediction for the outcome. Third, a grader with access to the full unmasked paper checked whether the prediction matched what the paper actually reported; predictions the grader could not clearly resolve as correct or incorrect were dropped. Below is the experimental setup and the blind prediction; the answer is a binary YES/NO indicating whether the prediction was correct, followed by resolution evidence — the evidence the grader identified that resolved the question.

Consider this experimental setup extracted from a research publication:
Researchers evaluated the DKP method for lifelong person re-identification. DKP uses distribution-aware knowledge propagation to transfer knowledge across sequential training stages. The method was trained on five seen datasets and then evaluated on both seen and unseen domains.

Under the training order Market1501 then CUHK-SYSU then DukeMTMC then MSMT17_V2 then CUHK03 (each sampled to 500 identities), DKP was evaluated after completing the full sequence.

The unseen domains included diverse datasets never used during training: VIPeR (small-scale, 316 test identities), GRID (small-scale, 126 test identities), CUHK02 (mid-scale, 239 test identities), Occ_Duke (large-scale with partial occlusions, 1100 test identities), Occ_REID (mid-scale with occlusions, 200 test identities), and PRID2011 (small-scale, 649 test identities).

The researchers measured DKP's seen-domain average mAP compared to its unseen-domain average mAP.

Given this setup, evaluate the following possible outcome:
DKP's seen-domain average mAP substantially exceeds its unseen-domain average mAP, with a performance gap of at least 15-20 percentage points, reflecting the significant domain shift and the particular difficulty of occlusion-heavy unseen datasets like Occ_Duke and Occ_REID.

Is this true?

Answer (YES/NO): NO